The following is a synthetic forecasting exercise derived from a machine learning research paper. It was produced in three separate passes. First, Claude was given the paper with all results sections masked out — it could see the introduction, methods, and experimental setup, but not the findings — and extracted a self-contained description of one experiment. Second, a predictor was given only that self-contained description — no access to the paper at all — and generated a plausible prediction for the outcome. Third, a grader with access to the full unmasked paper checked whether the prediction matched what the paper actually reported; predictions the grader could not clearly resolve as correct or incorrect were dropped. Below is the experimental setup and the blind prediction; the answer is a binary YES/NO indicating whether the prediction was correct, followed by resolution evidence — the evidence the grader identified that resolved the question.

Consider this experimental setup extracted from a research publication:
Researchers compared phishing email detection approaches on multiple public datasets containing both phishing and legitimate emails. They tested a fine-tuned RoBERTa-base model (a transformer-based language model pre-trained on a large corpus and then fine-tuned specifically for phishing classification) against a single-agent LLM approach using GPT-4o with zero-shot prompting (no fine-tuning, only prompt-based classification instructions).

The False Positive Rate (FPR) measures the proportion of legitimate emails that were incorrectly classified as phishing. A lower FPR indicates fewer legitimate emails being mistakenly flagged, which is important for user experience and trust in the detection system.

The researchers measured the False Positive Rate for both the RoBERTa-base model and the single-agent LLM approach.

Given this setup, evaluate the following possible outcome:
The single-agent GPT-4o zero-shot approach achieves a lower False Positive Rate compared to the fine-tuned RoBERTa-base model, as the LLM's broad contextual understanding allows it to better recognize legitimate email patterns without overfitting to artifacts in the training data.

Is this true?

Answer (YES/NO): NO